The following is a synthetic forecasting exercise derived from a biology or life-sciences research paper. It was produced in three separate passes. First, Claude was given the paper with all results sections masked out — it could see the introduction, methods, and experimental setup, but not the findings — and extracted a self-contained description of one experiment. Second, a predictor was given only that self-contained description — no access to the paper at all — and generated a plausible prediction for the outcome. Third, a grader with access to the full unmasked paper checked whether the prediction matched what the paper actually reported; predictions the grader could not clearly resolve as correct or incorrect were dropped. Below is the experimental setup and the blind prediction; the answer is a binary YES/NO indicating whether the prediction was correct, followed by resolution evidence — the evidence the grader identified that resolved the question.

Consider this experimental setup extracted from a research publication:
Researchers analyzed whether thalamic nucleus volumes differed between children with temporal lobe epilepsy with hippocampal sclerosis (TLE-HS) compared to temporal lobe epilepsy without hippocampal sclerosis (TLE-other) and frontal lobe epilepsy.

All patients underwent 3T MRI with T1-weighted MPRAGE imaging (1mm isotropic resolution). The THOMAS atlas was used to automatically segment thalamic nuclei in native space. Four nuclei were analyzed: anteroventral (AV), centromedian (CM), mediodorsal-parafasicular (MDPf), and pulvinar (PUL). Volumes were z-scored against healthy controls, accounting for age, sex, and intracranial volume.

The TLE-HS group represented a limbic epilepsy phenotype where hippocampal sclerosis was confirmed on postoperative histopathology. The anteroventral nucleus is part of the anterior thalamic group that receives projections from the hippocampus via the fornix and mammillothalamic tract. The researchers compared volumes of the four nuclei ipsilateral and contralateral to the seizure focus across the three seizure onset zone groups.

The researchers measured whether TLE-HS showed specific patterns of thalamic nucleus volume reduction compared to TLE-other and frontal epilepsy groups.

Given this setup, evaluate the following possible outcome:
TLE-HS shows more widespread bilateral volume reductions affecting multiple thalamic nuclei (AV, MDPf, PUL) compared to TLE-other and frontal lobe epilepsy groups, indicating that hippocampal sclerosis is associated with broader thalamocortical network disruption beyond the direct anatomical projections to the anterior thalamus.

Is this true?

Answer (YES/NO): NO